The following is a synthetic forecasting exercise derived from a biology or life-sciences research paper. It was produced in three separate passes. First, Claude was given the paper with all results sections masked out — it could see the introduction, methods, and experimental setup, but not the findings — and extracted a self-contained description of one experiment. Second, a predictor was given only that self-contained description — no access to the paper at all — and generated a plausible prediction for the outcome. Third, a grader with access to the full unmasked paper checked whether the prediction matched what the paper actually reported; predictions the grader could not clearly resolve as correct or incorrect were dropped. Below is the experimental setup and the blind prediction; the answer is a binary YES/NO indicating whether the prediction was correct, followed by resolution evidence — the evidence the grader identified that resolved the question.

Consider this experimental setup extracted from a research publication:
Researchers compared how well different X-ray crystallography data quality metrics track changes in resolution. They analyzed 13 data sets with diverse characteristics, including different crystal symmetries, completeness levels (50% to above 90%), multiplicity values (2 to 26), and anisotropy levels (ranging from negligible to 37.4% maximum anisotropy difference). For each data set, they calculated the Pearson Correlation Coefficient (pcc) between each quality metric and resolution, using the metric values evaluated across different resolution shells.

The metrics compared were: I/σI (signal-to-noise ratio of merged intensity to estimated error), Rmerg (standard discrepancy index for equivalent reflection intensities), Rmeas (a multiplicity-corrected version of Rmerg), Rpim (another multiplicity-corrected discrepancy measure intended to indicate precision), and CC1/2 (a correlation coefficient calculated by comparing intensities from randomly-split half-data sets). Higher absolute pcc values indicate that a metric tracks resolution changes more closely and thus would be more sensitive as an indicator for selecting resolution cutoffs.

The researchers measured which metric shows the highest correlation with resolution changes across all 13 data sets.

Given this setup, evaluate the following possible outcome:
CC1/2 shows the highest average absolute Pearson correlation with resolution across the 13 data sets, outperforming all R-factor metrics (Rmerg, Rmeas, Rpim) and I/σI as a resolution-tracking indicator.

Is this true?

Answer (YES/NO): NO